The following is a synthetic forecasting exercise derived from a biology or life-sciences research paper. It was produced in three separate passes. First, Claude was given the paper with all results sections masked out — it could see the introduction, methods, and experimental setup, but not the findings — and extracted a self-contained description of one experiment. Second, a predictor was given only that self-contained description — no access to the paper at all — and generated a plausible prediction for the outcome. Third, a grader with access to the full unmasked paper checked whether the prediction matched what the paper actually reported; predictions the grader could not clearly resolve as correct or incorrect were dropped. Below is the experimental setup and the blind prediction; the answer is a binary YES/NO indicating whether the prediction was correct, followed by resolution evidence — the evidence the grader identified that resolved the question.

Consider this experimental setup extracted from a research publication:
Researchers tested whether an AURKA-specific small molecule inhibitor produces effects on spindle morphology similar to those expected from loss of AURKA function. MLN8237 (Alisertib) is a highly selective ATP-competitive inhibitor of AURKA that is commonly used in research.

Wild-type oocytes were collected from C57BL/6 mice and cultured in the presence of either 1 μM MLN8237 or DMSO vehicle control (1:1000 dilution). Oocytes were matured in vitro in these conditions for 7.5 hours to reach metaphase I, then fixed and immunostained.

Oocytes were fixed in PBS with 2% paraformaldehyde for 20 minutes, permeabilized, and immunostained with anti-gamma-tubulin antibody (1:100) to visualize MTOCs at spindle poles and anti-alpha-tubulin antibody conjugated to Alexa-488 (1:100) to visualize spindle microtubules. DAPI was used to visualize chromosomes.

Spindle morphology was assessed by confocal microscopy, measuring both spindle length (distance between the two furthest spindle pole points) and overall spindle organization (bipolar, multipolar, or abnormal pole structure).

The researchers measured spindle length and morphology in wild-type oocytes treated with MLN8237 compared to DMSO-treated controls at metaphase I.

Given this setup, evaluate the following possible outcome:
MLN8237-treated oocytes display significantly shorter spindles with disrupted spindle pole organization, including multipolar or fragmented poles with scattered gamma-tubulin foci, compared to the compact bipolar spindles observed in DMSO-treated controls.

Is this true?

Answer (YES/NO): YES